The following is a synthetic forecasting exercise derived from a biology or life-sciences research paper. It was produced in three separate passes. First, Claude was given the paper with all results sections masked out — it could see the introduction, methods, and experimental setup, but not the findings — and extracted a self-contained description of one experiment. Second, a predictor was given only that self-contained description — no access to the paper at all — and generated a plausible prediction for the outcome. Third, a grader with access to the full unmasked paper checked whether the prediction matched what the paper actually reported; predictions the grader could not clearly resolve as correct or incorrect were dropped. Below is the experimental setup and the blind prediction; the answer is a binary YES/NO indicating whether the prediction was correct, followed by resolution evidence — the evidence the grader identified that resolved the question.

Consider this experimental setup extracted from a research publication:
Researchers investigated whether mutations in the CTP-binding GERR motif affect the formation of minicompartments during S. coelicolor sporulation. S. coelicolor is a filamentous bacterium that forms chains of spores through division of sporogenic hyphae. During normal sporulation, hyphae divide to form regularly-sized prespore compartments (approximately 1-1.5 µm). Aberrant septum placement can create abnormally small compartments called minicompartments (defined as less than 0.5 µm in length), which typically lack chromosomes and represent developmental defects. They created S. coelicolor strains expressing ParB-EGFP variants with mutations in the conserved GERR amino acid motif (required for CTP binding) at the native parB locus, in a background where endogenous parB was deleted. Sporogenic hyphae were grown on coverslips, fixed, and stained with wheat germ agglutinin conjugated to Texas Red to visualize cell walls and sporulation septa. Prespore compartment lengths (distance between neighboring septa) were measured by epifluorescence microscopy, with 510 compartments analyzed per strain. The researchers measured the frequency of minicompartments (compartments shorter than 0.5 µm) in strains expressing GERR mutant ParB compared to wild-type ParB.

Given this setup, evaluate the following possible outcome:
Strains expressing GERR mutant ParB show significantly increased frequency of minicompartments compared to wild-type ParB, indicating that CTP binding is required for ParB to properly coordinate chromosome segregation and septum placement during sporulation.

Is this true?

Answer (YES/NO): NO